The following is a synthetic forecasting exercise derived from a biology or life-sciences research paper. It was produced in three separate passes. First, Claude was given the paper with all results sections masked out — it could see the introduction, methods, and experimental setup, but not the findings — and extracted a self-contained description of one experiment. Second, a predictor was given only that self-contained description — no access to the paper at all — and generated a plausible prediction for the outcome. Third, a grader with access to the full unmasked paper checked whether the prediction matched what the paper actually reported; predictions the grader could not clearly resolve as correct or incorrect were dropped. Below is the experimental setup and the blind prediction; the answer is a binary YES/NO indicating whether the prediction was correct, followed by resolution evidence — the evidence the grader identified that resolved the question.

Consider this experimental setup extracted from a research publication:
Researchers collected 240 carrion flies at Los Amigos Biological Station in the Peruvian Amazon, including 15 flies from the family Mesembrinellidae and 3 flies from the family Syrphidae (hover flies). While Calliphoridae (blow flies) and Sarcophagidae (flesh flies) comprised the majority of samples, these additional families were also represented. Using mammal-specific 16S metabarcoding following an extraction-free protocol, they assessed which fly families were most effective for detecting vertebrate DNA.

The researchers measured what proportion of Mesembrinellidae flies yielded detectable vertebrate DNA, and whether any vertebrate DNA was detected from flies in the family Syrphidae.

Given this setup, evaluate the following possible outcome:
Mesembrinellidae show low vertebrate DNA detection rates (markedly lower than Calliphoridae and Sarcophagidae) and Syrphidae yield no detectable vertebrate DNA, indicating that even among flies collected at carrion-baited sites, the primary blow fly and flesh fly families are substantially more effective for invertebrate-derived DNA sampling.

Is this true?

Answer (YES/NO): YES